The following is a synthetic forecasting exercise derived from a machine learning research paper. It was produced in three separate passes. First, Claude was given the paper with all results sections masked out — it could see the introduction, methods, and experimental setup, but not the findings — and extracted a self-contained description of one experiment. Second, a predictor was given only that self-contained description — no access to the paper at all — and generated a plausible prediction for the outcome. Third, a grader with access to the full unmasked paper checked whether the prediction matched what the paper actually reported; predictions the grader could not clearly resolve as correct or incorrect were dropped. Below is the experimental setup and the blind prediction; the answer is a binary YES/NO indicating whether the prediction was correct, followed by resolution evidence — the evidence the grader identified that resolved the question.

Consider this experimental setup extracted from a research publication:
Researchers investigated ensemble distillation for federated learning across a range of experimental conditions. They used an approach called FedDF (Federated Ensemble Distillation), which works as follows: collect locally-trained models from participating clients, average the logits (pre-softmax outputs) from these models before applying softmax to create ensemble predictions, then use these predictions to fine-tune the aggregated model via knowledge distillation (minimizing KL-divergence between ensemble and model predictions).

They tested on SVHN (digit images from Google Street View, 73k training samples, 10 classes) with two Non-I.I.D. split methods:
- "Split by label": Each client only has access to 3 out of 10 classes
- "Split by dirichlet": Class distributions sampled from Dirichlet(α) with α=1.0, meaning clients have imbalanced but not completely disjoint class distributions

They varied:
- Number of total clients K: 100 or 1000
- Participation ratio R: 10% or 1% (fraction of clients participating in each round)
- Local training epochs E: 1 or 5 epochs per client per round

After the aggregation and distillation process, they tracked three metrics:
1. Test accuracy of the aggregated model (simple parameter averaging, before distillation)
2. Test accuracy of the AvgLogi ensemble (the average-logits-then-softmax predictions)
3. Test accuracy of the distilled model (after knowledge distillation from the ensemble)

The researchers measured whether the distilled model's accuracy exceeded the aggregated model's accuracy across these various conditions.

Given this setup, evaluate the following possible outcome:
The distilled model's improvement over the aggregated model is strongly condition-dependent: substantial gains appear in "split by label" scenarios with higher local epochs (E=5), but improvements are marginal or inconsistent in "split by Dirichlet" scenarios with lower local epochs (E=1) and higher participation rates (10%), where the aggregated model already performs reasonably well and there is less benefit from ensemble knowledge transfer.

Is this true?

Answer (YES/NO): NO